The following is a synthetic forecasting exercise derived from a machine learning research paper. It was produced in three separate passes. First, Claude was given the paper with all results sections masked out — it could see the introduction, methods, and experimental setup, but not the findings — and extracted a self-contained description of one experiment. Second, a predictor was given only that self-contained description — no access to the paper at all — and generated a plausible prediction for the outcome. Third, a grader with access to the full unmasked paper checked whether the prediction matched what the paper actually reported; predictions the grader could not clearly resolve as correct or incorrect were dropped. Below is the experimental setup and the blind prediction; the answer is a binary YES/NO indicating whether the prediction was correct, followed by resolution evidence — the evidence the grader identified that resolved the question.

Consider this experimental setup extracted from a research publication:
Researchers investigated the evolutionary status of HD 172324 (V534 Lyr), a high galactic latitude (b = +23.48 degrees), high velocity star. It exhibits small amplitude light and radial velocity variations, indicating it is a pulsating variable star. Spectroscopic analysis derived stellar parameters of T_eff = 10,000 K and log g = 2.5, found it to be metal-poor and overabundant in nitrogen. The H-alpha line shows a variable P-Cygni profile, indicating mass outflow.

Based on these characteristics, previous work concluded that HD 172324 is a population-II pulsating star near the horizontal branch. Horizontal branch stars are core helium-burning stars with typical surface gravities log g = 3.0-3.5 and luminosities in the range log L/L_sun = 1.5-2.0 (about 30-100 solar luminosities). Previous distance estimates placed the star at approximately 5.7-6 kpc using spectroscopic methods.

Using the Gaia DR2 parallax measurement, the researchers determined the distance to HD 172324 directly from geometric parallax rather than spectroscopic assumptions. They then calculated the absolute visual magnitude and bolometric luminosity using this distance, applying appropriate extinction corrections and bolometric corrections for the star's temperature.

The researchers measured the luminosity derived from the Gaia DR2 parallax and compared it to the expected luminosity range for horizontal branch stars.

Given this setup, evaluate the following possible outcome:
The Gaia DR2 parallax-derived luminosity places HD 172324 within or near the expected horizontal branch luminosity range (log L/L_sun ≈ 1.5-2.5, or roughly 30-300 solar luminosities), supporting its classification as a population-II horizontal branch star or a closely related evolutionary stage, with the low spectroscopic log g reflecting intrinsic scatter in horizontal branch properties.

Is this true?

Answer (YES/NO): NO